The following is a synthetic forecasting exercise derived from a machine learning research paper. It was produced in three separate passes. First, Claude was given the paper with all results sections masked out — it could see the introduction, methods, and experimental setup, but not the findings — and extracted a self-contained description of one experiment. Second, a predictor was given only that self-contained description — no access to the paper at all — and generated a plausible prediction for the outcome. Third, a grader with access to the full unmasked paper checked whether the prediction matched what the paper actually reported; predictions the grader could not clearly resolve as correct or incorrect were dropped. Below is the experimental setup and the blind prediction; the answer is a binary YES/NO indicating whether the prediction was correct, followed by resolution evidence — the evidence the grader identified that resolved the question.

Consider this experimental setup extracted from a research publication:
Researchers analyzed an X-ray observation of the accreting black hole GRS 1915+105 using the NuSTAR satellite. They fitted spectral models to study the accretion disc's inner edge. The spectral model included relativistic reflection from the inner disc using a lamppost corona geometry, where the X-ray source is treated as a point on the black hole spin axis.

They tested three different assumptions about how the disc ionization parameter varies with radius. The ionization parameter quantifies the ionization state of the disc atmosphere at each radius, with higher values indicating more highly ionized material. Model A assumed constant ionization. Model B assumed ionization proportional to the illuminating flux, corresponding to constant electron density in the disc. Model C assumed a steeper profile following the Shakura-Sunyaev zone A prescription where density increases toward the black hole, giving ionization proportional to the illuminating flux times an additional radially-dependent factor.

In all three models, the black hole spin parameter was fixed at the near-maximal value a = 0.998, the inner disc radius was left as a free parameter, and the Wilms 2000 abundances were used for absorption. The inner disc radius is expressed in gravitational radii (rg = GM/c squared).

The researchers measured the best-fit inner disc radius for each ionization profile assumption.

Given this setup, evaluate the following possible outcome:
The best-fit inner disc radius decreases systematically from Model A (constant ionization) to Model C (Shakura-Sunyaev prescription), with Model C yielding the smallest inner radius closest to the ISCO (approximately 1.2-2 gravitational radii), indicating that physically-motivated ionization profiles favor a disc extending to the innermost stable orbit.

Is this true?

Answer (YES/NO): YES